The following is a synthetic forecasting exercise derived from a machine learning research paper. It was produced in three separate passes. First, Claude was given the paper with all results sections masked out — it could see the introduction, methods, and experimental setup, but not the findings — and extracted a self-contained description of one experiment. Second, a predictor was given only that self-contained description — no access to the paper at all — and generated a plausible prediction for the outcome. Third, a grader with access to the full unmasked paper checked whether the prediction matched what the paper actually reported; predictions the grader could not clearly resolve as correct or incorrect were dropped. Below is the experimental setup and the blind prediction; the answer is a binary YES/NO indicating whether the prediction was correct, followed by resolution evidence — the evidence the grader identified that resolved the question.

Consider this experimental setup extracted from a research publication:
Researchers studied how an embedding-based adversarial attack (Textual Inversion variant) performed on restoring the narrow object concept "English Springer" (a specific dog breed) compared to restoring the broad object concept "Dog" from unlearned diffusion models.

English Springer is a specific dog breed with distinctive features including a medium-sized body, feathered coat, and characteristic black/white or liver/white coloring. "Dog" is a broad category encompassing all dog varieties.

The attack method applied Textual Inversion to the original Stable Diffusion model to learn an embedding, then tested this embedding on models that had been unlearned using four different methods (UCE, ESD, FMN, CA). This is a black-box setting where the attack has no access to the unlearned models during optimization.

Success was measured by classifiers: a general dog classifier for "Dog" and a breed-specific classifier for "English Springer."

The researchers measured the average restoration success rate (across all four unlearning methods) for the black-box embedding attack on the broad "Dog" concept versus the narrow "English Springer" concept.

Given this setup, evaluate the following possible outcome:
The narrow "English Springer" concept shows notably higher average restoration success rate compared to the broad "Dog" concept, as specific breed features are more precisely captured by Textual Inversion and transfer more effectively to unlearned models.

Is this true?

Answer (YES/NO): NO